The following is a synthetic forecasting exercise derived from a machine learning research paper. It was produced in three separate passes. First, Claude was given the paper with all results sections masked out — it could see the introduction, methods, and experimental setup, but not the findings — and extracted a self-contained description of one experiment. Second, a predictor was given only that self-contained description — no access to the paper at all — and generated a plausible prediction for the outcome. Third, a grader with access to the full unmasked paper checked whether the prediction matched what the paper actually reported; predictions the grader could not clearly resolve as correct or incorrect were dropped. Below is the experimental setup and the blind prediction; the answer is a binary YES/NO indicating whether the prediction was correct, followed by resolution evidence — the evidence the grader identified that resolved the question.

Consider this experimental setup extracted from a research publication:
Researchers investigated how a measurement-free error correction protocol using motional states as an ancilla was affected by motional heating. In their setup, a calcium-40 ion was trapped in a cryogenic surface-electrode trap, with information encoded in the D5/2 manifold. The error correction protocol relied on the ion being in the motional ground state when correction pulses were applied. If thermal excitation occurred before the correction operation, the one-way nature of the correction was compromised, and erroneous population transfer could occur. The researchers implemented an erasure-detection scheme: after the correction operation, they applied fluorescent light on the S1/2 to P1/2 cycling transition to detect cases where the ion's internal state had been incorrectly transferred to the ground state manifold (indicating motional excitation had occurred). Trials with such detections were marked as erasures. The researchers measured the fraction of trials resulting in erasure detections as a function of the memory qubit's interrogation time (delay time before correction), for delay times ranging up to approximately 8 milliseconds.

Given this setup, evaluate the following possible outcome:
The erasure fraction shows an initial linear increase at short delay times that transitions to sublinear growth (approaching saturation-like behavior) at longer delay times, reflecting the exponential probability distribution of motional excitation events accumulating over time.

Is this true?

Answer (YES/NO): NO